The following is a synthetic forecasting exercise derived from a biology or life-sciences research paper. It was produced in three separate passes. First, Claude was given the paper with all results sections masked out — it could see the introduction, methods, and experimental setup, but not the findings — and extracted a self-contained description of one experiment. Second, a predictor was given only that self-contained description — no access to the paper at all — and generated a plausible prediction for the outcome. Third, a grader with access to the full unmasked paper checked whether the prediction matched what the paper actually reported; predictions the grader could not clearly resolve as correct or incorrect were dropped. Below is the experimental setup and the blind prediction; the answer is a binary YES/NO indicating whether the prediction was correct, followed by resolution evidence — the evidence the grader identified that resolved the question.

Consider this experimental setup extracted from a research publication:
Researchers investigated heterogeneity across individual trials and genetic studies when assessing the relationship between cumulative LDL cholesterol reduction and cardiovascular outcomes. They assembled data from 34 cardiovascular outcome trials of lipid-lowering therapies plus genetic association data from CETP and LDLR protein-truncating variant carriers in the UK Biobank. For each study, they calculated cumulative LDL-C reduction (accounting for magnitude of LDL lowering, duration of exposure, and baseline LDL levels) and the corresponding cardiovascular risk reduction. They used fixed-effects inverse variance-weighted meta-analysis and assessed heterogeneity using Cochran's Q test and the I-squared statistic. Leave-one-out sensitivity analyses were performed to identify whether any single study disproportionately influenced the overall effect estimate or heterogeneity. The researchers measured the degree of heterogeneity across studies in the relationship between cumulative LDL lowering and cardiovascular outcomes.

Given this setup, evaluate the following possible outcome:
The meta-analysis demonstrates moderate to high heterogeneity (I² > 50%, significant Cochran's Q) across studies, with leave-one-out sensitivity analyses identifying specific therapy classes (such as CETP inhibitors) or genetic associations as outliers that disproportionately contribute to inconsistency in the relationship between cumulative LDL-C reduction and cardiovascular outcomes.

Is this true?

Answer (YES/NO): NO